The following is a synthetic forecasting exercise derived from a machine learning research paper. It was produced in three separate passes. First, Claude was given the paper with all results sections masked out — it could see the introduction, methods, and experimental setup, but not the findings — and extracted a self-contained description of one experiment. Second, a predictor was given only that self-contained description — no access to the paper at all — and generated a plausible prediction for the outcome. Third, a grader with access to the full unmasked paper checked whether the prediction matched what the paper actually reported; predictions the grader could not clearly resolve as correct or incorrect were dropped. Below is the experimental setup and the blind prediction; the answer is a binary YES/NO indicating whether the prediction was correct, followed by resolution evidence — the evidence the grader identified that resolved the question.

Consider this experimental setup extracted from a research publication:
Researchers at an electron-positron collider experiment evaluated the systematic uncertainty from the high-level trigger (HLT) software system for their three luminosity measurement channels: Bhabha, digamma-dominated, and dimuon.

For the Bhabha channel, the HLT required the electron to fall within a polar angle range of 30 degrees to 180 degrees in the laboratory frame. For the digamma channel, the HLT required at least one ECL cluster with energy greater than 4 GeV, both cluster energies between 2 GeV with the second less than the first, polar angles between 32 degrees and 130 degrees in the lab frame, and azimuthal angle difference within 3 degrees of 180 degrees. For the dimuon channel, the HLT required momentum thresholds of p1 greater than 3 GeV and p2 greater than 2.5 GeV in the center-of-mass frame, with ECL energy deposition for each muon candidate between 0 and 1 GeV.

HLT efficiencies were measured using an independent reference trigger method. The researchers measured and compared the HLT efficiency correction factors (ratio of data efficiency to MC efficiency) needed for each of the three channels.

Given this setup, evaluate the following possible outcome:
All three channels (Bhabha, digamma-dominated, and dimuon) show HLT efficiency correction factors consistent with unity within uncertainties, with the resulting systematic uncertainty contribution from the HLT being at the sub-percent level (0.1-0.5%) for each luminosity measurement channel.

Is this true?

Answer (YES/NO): NO